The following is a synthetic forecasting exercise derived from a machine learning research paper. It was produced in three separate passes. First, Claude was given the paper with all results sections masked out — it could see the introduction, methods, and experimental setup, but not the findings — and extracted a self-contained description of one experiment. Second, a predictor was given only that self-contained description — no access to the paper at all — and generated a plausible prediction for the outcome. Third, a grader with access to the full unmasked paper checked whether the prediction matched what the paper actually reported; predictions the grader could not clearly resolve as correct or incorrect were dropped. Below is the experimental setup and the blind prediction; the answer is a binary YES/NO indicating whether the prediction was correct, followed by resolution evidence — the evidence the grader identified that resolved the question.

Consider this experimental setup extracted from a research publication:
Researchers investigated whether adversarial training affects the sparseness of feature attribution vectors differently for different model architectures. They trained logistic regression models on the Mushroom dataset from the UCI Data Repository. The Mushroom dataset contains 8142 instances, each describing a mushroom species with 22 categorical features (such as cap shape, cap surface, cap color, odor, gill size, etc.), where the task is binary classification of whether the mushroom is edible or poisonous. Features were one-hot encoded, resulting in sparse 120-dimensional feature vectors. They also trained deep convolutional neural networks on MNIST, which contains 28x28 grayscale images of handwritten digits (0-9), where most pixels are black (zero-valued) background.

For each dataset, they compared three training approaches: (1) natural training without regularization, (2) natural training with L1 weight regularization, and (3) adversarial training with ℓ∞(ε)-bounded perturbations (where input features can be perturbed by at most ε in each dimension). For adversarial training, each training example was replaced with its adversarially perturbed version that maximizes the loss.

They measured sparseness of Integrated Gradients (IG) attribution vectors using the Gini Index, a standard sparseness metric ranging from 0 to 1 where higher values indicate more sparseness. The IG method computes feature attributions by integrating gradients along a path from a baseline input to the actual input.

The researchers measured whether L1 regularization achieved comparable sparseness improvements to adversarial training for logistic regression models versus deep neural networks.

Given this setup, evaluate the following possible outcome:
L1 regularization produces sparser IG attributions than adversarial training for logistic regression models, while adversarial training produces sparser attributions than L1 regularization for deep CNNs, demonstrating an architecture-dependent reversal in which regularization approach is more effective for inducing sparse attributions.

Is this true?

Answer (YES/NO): NO